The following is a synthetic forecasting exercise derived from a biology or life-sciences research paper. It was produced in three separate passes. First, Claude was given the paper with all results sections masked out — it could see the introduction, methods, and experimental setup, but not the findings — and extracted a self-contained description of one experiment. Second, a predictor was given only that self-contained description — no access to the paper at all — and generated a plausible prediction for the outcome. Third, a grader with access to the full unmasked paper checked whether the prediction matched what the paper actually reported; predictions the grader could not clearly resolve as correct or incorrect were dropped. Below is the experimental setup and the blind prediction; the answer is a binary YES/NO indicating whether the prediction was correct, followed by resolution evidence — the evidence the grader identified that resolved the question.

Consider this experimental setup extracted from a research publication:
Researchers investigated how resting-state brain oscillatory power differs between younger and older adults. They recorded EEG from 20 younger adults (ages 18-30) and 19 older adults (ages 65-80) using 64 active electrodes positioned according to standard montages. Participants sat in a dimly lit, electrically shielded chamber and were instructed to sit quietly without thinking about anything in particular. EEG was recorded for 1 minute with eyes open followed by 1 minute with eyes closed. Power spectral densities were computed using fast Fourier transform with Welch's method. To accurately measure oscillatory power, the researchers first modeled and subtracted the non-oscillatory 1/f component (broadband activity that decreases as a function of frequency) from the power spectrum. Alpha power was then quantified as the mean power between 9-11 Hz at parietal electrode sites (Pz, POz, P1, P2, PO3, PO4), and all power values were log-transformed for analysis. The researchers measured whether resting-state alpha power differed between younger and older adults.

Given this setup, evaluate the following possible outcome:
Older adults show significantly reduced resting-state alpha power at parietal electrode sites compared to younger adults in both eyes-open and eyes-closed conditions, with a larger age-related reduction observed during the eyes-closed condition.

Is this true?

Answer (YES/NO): NO